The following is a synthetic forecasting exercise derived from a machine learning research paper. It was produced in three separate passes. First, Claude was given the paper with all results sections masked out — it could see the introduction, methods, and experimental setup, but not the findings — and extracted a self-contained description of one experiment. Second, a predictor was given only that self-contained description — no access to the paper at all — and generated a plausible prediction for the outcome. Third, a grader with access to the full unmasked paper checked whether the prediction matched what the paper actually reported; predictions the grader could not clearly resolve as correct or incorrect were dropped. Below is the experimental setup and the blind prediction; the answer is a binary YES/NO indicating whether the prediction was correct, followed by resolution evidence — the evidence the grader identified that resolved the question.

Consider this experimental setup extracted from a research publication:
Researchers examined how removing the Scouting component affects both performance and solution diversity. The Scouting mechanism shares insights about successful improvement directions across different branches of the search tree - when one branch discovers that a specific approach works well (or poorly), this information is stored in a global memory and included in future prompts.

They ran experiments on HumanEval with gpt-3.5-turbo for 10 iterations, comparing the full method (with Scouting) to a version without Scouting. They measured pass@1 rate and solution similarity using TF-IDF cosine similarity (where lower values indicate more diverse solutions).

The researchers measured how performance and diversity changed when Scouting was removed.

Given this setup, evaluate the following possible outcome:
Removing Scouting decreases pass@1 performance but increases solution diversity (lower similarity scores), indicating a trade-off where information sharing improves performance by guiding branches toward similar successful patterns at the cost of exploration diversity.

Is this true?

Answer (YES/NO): YES